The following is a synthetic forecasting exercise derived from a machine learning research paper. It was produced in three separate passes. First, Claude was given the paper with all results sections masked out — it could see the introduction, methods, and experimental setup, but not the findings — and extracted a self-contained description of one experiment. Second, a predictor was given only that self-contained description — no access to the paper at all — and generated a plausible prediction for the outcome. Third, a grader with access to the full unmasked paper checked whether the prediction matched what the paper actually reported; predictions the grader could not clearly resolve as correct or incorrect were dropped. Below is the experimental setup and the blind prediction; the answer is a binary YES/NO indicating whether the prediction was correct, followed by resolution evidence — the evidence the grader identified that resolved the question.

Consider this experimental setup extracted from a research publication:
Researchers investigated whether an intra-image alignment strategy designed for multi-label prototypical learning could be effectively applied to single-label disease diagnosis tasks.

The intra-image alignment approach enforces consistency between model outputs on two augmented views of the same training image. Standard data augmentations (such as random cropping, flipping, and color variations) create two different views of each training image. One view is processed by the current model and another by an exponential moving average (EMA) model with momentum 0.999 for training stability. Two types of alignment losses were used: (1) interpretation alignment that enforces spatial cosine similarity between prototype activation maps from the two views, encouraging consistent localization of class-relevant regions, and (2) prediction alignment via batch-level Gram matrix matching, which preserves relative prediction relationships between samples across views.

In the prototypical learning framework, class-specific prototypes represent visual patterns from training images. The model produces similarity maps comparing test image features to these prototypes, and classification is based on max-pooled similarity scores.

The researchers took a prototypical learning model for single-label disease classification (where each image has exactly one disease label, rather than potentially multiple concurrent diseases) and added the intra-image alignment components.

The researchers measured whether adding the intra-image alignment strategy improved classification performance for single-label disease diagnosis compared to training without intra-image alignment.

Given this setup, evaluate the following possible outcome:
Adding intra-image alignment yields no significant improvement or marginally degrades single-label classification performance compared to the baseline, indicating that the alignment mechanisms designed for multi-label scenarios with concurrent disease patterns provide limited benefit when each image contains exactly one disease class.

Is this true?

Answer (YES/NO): NO